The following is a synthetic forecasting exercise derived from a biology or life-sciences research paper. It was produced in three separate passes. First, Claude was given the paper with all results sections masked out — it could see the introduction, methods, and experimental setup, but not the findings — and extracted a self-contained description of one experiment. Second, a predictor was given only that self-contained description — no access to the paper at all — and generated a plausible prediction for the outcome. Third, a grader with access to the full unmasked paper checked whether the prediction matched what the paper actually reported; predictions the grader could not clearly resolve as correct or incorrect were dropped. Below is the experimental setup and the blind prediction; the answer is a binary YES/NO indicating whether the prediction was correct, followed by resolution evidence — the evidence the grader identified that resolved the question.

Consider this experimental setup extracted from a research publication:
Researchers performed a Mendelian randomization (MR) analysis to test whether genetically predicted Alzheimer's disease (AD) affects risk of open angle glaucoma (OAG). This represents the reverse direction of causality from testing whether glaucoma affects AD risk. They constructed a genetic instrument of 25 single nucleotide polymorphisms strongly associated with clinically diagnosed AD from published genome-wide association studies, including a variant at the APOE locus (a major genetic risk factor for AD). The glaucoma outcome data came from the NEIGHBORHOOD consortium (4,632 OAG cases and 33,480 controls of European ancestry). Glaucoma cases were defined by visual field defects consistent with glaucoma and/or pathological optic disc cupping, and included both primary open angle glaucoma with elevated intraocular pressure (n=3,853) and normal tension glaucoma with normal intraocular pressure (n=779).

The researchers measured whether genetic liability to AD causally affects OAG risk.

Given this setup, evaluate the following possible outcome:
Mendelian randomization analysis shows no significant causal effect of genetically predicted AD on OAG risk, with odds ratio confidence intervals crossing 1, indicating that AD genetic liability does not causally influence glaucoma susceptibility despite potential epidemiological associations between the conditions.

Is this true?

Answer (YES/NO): YES